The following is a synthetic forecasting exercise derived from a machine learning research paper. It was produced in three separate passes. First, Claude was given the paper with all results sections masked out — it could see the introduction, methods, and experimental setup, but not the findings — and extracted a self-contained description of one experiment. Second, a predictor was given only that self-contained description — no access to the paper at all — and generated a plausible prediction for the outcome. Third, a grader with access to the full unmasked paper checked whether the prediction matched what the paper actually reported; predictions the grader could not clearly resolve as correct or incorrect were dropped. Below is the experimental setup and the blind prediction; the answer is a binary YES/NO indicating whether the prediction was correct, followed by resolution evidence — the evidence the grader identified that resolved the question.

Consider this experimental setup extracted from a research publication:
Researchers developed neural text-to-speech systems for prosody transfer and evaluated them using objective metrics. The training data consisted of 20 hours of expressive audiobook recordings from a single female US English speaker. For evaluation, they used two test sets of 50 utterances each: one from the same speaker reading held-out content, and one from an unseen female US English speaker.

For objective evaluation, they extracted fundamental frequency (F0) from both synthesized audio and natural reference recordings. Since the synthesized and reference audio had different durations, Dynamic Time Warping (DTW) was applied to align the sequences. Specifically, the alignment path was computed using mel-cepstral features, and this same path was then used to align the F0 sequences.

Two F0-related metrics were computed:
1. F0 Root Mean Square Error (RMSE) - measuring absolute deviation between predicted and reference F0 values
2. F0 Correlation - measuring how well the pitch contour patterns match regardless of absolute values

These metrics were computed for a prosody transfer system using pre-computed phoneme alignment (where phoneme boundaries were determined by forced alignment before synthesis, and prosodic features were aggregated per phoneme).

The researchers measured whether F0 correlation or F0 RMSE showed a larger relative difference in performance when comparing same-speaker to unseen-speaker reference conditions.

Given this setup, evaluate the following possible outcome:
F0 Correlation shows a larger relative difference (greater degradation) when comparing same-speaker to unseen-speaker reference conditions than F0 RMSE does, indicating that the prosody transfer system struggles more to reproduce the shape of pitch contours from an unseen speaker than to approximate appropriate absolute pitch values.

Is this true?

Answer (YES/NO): NO